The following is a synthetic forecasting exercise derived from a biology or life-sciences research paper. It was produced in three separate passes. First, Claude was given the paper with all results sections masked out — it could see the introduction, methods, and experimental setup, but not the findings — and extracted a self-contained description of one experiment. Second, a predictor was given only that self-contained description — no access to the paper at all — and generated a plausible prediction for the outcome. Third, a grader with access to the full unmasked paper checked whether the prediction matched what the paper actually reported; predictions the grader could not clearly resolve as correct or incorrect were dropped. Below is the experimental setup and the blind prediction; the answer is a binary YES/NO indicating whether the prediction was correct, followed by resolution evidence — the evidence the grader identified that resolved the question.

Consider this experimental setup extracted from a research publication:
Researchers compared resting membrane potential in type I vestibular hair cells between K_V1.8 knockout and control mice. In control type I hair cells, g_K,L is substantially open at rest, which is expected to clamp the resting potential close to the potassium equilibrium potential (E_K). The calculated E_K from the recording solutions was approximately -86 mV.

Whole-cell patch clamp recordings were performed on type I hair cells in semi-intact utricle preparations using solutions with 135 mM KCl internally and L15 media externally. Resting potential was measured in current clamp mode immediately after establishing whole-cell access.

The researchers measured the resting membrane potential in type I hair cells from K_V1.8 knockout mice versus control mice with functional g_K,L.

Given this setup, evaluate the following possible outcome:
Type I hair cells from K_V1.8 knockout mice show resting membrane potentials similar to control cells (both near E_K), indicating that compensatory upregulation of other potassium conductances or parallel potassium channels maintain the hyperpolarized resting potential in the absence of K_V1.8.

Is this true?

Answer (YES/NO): NO